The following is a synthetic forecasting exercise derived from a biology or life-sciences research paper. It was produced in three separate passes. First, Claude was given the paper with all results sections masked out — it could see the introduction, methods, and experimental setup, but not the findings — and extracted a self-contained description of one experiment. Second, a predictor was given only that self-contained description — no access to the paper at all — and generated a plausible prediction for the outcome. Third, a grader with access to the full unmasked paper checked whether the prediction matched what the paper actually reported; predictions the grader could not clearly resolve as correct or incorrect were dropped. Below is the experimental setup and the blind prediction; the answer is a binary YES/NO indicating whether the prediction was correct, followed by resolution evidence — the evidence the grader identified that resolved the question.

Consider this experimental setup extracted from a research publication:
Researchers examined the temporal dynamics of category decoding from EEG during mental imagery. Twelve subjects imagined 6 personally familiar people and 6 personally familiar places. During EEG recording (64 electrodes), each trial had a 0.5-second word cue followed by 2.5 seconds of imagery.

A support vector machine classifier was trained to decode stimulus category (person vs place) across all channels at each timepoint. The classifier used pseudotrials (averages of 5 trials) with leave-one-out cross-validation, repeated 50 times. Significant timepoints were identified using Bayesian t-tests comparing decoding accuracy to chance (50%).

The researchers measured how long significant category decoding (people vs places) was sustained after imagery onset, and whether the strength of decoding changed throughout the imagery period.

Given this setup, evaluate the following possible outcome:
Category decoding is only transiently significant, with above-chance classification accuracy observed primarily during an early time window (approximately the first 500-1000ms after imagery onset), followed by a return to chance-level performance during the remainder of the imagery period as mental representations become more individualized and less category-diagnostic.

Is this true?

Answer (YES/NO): NO